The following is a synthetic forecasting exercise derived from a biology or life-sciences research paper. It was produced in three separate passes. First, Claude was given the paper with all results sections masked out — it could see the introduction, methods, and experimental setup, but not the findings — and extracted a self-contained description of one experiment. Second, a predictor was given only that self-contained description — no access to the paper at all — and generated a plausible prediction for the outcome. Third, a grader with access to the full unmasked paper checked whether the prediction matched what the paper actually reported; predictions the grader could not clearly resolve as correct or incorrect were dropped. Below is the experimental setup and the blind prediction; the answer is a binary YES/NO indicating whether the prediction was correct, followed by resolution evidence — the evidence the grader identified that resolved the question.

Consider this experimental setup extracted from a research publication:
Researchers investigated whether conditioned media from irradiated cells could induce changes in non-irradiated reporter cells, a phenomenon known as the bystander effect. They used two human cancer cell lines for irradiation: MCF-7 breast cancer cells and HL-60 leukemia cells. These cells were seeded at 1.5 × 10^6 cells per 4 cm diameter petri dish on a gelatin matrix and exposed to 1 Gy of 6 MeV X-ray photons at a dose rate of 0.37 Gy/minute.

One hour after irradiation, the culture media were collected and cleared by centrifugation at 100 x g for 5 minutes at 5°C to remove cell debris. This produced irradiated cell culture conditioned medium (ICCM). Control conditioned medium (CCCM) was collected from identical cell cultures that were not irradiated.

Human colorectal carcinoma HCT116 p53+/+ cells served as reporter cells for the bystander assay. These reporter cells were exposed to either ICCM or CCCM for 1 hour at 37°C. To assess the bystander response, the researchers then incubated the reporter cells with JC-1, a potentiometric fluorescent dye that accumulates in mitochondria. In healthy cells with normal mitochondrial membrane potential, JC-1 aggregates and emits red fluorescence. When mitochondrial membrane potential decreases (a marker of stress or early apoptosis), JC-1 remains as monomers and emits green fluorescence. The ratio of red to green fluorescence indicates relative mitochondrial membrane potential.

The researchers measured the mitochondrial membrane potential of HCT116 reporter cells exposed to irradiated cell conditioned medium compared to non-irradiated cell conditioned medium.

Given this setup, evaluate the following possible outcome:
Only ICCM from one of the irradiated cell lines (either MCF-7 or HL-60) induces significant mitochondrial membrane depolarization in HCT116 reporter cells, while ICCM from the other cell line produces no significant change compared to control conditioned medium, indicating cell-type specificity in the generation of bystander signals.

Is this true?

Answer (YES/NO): YES